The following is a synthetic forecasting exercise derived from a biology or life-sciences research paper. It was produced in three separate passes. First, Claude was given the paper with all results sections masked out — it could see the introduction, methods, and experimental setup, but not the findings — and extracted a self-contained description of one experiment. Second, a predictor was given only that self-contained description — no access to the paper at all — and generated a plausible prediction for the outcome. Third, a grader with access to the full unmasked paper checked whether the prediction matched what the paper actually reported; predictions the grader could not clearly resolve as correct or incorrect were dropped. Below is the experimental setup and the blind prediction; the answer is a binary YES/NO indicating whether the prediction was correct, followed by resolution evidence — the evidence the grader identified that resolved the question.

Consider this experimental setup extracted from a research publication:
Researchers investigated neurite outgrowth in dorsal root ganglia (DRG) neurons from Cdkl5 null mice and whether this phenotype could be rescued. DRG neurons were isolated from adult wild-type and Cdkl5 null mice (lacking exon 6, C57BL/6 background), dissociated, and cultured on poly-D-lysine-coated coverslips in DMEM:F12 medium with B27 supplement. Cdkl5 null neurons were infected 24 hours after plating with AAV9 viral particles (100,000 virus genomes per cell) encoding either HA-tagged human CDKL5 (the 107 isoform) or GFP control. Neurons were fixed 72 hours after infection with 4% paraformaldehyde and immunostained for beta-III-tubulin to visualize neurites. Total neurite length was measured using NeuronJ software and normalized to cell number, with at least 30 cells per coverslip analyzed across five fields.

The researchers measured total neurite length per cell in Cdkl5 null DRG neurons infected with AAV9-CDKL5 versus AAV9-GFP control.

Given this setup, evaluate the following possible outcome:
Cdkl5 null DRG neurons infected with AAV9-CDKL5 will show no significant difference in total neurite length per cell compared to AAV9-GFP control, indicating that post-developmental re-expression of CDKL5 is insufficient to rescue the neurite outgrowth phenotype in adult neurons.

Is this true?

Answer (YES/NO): NO